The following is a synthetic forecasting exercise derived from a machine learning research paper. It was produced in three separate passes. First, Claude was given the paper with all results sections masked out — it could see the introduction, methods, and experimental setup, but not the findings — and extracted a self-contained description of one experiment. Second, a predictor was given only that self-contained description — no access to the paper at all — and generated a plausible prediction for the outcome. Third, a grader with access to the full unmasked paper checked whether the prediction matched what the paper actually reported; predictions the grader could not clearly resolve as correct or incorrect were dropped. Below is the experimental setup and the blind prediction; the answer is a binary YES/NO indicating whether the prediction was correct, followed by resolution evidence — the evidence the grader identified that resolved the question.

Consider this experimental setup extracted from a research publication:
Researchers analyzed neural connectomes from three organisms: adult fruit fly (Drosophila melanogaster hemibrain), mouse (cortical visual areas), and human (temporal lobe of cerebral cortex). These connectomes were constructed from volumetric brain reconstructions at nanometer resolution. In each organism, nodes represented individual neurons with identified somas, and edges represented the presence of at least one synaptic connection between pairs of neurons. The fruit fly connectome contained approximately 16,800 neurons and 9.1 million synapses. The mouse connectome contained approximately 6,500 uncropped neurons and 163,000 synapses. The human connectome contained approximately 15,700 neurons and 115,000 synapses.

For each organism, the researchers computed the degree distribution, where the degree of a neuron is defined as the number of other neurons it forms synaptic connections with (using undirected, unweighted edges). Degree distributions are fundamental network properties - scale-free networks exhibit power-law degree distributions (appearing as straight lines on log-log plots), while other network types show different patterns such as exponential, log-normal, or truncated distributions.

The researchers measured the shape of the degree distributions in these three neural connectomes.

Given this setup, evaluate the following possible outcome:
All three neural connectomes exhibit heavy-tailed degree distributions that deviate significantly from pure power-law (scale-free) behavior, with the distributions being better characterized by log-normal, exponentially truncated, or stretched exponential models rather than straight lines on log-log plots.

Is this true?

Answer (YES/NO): NO